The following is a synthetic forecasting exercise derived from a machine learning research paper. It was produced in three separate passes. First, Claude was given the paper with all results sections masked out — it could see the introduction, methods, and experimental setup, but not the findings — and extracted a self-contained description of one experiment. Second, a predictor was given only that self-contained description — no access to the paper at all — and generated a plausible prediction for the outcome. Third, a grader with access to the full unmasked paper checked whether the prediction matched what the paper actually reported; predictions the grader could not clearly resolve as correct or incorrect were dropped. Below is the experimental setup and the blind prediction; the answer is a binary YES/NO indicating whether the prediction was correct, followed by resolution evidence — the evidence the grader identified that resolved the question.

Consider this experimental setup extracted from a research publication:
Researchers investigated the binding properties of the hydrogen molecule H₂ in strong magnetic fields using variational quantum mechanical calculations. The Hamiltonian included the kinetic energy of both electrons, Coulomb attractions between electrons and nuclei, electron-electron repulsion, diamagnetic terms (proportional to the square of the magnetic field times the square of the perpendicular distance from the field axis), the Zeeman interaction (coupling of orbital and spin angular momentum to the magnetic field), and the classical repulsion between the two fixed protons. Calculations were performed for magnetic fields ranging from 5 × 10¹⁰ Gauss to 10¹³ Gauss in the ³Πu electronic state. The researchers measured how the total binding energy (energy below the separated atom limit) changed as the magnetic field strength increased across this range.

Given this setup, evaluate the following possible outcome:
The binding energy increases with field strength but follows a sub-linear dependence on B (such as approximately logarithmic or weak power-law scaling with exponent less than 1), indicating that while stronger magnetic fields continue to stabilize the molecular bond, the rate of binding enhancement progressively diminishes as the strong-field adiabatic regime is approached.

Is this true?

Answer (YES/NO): YES